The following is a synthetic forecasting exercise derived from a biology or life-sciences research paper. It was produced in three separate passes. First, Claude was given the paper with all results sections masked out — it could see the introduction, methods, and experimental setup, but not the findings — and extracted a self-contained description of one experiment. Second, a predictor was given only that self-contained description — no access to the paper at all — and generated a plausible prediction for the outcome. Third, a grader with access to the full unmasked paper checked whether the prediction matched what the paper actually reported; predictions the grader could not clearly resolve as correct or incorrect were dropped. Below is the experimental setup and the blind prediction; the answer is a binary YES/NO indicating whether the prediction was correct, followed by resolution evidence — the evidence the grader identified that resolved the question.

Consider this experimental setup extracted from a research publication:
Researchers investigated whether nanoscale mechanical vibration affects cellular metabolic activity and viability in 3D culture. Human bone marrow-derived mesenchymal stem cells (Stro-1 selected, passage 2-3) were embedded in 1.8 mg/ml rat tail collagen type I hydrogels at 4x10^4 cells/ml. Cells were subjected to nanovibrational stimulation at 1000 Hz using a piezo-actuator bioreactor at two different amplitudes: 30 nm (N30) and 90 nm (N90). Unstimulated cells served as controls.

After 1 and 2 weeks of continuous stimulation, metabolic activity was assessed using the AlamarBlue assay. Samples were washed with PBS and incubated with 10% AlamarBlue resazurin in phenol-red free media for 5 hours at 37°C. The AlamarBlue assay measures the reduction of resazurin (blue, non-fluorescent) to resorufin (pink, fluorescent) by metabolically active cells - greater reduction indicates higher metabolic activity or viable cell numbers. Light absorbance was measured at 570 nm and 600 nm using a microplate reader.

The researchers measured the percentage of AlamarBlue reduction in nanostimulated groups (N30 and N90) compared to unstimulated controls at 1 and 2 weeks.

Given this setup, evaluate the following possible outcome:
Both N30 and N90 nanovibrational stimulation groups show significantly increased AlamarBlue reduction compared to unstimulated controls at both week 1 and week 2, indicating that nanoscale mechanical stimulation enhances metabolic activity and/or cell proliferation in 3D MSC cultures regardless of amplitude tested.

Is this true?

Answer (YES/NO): NO